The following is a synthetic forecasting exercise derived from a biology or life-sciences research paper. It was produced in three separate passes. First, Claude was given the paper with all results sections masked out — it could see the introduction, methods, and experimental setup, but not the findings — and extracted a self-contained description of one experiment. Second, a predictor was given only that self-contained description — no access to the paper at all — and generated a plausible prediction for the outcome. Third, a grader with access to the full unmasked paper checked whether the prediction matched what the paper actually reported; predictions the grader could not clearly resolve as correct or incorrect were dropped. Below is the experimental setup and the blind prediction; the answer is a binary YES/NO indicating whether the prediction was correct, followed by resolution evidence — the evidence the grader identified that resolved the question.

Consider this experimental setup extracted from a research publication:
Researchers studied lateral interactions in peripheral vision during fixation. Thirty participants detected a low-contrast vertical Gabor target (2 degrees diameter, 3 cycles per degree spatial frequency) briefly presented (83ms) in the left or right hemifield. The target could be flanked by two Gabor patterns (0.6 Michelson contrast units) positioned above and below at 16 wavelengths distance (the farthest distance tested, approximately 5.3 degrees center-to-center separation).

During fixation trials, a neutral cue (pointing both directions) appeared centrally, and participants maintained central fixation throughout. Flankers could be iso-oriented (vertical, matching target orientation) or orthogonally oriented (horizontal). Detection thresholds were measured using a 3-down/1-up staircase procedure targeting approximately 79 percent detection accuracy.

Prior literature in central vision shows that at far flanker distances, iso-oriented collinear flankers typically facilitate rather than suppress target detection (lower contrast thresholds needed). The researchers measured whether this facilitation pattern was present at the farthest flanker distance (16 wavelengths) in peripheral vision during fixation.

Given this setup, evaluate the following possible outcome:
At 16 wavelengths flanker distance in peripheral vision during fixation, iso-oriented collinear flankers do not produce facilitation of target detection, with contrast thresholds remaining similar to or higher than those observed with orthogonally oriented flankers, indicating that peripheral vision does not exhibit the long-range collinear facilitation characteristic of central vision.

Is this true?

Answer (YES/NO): YES